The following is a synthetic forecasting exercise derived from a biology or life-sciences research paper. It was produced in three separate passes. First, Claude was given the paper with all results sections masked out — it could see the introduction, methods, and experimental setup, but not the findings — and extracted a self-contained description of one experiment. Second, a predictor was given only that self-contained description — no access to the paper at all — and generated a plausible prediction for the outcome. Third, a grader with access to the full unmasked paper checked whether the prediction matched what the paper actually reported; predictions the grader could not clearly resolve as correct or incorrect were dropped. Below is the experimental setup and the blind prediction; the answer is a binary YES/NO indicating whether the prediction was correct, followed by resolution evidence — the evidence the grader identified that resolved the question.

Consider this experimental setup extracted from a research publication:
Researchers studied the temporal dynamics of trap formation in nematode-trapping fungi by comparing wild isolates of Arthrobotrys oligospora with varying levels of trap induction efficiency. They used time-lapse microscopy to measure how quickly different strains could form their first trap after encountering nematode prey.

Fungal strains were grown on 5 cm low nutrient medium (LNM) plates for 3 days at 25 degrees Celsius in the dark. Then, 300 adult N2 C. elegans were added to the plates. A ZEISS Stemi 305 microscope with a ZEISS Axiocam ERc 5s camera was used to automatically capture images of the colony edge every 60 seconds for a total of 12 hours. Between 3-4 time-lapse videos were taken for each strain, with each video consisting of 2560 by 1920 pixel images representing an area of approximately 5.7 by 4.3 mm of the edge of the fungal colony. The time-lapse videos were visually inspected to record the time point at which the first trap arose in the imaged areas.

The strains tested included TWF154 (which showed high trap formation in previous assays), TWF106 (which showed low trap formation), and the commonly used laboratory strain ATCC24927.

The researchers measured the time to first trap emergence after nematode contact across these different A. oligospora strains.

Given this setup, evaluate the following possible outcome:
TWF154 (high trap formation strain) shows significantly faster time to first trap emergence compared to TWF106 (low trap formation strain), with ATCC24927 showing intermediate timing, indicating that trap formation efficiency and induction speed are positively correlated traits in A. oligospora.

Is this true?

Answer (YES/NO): NO